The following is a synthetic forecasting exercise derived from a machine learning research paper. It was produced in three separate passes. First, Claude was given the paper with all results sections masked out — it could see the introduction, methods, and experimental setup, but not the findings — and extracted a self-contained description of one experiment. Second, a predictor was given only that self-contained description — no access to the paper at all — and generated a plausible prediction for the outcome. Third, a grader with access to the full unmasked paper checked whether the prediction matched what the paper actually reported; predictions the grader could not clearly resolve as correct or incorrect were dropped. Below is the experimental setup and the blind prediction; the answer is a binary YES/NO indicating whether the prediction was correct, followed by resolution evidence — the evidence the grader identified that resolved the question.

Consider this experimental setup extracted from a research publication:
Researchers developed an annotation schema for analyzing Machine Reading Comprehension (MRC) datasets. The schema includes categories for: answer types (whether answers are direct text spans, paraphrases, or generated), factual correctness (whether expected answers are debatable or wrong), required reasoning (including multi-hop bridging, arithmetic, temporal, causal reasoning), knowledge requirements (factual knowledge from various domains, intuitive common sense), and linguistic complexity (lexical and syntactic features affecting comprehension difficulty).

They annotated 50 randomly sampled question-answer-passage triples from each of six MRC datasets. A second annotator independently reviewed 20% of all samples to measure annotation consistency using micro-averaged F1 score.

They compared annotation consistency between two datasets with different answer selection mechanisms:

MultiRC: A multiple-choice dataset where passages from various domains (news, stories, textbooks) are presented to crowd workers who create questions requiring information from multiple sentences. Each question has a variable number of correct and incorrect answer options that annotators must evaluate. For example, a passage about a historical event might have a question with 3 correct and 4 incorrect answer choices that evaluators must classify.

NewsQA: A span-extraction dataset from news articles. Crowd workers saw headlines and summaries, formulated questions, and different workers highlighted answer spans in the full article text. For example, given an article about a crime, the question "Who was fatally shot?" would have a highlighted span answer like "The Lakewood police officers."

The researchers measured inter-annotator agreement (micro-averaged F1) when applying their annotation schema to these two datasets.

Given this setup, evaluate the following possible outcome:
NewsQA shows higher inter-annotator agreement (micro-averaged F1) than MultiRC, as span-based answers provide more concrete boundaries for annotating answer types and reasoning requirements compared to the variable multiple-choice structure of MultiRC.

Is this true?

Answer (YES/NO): YES